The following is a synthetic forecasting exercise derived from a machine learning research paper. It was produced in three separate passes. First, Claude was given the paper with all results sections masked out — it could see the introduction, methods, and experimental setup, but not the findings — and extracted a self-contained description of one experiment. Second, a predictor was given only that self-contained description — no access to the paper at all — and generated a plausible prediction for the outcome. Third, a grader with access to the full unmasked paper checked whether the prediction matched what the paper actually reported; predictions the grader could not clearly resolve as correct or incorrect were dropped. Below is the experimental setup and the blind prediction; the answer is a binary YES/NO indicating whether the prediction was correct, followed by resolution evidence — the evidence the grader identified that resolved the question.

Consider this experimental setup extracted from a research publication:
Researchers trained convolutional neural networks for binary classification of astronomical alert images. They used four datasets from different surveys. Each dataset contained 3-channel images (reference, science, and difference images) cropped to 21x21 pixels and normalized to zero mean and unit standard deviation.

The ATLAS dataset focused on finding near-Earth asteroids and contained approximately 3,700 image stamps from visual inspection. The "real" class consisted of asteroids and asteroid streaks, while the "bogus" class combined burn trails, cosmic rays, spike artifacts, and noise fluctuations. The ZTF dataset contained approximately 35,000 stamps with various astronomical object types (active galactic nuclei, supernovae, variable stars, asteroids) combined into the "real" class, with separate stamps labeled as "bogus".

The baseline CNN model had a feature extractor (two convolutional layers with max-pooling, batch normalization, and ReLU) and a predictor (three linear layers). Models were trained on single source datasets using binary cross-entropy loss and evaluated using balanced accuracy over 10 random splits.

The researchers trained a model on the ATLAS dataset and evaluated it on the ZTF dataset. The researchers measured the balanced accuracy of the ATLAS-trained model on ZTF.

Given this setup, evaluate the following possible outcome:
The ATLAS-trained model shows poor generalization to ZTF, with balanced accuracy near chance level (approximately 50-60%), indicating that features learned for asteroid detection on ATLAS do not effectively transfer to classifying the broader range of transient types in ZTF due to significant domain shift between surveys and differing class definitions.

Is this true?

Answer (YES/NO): YES